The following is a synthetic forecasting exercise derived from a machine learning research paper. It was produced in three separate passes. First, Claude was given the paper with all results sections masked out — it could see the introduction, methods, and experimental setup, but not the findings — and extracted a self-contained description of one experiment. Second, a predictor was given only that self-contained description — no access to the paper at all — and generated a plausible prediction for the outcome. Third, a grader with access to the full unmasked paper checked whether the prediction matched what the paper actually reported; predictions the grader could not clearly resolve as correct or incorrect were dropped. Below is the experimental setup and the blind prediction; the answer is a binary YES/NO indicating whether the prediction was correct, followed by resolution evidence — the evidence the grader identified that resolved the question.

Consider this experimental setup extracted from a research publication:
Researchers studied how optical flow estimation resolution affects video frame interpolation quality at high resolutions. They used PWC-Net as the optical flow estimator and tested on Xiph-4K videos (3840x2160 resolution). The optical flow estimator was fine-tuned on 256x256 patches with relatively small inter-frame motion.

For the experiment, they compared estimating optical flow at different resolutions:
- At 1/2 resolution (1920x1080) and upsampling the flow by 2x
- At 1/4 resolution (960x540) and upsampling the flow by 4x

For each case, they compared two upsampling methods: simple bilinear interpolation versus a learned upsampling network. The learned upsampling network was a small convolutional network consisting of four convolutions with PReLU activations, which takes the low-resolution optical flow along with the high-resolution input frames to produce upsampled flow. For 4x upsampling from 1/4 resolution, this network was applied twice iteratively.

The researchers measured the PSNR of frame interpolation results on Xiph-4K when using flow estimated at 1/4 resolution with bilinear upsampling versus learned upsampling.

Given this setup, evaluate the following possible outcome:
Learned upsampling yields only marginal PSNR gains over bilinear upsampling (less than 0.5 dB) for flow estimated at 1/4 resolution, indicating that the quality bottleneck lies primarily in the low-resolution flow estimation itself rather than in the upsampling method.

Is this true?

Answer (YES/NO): NO